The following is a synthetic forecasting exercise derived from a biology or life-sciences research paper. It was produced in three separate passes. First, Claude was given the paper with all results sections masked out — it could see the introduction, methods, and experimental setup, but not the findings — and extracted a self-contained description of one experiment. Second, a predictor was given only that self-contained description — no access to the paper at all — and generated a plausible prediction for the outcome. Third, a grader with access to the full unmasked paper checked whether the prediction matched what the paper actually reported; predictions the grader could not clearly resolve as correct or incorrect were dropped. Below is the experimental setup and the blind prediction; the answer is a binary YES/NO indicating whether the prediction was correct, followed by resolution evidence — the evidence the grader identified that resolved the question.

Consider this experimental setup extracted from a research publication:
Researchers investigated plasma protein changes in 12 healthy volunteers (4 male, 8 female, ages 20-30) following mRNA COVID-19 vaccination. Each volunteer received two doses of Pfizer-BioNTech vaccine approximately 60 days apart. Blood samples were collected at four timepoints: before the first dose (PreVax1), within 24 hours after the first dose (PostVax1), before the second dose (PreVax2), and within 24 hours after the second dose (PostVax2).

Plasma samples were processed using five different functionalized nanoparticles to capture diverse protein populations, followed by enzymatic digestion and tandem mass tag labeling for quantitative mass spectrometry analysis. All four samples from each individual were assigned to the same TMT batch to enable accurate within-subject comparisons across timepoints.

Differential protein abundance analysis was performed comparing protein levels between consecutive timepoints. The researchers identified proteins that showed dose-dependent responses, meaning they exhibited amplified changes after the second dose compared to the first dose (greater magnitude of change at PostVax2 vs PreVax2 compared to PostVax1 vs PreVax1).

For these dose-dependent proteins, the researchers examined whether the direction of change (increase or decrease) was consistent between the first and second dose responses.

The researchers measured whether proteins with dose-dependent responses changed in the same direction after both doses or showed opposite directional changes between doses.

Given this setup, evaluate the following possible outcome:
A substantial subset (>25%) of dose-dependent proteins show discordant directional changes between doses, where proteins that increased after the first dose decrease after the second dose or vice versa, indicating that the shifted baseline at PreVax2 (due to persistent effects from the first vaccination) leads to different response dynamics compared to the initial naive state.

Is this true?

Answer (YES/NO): NO